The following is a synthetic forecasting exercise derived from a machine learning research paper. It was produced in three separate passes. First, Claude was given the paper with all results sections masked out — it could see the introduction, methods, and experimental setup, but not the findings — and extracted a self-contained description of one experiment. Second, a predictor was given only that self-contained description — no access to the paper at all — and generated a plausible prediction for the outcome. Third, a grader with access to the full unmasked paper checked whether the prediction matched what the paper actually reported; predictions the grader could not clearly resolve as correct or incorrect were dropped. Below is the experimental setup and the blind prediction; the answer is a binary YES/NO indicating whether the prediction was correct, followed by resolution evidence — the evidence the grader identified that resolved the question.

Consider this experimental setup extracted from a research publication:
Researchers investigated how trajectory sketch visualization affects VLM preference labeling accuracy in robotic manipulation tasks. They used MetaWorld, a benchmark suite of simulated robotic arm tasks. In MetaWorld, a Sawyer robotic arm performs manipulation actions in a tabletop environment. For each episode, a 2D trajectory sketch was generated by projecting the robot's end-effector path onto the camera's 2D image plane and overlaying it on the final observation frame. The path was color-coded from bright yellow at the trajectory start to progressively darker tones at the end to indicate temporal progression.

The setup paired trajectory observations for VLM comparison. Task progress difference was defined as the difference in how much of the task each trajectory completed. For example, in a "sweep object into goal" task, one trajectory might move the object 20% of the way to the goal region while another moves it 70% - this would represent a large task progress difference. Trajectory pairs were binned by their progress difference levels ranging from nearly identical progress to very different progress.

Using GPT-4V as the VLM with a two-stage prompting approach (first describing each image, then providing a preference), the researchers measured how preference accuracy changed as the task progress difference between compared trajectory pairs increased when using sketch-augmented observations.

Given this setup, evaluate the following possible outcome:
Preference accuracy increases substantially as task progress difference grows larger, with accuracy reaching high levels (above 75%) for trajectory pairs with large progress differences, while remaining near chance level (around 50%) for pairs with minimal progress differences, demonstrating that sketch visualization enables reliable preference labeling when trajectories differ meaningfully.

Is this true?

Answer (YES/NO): NO